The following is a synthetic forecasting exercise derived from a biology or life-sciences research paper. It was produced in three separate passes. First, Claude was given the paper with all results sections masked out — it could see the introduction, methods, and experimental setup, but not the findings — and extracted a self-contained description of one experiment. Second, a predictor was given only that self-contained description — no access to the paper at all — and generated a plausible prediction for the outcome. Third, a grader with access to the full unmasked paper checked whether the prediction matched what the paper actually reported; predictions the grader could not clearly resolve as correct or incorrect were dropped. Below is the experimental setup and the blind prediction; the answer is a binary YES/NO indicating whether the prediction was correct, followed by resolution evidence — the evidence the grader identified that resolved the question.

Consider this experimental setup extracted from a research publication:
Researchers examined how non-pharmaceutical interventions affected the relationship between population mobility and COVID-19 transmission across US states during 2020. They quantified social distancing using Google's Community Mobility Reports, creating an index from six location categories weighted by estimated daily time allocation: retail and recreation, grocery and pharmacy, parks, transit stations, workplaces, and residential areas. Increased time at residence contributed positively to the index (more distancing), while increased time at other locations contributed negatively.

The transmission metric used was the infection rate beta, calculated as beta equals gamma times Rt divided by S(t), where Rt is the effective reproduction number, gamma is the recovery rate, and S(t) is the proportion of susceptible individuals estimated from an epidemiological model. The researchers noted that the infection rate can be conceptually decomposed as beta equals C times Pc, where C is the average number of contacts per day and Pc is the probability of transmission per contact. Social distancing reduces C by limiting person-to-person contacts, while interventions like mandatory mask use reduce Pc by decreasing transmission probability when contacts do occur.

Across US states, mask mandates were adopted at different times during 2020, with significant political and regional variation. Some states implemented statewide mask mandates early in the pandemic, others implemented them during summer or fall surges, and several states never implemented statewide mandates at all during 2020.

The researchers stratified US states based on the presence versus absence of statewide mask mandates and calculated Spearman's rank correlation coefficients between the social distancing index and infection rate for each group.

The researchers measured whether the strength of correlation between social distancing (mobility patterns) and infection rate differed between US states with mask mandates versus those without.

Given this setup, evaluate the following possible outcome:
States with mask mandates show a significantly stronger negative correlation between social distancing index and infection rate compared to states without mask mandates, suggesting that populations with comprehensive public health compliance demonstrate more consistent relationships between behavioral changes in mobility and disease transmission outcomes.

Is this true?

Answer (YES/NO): NO